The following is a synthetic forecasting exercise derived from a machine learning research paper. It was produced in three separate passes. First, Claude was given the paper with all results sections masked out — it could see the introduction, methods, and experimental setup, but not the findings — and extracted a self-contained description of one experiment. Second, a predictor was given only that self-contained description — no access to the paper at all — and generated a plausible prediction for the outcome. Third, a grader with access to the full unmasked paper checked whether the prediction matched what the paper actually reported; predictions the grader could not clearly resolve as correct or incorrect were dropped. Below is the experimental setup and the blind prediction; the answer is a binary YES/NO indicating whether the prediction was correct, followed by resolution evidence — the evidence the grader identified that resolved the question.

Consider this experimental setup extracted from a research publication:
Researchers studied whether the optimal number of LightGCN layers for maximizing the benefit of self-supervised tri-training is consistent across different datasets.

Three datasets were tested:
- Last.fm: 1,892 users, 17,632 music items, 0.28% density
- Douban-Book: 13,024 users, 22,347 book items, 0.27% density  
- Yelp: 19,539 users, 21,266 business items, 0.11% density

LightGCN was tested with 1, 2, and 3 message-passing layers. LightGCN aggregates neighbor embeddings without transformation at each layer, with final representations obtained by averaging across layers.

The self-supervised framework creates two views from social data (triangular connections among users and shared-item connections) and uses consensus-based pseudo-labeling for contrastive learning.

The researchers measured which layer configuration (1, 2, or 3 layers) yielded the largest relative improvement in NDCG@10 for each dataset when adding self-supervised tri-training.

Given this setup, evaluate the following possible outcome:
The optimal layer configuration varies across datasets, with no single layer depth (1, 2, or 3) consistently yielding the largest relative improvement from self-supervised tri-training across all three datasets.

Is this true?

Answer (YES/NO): YES